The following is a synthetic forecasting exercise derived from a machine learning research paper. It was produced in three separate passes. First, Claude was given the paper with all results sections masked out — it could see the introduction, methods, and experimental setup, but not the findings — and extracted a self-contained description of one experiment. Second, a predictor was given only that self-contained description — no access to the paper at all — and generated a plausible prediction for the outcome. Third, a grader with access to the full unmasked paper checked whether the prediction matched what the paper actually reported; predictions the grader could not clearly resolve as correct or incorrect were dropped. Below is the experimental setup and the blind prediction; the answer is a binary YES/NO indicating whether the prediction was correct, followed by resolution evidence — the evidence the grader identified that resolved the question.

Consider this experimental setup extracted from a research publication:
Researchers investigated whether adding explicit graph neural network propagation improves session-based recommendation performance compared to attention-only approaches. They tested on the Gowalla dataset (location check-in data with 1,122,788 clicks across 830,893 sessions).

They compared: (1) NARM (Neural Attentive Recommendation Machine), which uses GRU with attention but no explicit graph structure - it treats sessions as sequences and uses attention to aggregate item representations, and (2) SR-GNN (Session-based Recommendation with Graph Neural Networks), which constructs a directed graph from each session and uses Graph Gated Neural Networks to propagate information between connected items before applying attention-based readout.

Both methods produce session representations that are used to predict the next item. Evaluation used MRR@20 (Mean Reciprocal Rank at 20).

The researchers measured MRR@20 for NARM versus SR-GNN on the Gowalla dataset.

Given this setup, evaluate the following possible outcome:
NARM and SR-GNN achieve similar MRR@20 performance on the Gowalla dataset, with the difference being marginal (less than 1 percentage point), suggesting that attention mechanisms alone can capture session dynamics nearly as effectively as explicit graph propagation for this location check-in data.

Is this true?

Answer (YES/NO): NO